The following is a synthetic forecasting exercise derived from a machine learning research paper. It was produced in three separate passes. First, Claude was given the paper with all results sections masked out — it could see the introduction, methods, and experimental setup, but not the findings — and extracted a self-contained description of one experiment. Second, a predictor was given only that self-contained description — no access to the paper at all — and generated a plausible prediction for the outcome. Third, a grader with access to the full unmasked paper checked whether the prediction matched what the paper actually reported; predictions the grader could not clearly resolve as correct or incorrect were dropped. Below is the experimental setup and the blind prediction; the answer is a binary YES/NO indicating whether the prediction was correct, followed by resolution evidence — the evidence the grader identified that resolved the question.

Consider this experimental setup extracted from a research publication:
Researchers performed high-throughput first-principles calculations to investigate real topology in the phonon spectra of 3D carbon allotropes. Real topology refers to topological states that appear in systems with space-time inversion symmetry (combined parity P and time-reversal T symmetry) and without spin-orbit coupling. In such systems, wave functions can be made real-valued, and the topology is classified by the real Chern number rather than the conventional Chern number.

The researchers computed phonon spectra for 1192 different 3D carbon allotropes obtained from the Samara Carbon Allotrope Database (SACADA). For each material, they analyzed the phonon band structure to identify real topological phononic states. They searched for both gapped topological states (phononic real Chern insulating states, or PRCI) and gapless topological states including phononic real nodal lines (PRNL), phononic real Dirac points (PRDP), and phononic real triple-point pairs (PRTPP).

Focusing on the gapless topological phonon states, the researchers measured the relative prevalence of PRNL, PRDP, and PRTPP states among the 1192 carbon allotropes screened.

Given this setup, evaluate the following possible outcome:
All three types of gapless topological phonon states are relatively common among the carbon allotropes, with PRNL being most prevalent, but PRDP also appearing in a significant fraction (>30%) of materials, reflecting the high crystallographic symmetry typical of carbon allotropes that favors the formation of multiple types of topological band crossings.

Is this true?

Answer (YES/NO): NO